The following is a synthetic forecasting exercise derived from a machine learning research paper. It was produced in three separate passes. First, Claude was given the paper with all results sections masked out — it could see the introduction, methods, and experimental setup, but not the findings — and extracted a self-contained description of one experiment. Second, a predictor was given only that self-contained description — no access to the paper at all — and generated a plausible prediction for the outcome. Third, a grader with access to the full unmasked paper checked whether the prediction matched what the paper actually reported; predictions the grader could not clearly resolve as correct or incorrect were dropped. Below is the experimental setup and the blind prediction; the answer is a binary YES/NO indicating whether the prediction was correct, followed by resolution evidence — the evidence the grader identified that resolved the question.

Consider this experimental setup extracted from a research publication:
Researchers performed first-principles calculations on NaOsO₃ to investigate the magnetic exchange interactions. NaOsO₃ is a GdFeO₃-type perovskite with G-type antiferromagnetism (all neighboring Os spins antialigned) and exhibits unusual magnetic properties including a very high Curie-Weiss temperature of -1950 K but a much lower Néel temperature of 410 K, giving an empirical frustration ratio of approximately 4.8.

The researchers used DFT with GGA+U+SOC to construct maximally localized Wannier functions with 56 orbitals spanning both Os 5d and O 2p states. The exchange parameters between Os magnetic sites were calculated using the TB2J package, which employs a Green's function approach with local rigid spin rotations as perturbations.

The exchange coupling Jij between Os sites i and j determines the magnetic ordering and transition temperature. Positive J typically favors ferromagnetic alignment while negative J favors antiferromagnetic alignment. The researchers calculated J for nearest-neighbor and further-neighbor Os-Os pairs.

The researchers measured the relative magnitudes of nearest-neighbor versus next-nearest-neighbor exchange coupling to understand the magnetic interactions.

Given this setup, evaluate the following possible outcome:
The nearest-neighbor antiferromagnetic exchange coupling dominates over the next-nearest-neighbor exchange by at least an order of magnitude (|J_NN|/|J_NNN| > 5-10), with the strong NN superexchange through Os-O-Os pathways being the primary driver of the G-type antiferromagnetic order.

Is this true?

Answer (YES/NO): NO